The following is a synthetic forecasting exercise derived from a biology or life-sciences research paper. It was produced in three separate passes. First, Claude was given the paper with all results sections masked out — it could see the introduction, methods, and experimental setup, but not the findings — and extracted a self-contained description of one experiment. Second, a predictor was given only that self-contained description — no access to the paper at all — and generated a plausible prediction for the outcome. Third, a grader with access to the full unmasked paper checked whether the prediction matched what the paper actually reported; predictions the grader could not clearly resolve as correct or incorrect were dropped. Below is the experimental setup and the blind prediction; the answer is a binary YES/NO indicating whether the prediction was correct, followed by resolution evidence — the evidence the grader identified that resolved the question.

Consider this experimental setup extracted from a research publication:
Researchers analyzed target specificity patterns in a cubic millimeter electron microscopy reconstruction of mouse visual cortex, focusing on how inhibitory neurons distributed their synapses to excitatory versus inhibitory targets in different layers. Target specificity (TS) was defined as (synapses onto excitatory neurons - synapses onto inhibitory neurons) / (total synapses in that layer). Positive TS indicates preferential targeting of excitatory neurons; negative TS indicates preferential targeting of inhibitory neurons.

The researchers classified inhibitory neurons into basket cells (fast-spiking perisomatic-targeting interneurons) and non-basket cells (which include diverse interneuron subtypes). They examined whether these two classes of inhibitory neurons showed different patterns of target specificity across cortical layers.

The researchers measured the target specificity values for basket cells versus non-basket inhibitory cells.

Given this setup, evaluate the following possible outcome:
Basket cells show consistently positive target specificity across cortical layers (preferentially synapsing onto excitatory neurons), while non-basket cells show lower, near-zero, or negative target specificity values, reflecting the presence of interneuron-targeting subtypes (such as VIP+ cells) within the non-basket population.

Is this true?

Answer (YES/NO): NO